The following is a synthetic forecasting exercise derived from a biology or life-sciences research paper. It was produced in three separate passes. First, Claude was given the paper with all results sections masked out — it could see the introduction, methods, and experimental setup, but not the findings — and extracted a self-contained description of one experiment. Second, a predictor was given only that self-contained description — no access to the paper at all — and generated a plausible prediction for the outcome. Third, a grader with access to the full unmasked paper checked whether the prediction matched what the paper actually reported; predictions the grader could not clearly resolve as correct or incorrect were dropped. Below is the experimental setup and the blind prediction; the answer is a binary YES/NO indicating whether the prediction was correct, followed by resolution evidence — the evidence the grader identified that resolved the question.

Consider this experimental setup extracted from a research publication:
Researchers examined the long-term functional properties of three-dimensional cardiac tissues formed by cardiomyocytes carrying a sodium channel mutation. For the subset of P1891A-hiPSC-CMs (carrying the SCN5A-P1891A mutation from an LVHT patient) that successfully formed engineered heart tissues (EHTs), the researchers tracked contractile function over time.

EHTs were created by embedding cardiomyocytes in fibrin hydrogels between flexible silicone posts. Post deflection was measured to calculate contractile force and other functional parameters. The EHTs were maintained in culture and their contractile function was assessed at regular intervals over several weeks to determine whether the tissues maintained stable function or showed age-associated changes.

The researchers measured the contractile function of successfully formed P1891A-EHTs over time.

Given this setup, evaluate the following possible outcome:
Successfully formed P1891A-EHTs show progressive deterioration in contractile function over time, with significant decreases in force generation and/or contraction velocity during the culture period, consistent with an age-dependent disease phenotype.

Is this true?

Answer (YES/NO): YES